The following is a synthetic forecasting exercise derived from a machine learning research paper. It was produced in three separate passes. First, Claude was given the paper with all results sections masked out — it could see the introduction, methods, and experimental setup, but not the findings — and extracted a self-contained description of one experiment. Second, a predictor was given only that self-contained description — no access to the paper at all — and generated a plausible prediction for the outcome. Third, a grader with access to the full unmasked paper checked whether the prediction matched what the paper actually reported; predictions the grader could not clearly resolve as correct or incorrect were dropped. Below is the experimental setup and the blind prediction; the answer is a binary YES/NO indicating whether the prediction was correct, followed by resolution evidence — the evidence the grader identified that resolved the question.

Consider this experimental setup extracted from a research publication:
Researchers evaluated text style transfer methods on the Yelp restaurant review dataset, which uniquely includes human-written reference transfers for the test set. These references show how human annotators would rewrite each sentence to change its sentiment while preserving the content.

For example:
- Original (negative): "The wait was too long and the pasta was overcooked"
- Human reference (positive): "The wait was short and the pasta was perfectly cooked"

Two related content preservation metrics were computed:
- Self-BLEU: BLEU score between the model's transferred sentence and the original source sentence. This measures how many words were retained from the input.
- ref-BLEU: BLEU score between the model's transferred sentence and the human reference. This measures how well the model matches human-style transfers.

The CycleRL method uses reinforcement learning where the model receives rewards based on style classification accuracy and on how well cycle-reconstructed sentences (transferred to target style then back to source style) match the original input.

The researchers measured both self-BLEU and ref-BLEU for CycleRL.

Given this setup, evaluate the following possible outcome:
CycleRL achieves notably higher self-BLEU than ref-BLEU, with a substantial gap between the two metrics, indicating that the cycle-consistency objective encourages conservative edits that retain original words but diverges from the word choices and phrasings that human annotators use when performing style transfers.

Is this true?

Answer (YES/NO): NO